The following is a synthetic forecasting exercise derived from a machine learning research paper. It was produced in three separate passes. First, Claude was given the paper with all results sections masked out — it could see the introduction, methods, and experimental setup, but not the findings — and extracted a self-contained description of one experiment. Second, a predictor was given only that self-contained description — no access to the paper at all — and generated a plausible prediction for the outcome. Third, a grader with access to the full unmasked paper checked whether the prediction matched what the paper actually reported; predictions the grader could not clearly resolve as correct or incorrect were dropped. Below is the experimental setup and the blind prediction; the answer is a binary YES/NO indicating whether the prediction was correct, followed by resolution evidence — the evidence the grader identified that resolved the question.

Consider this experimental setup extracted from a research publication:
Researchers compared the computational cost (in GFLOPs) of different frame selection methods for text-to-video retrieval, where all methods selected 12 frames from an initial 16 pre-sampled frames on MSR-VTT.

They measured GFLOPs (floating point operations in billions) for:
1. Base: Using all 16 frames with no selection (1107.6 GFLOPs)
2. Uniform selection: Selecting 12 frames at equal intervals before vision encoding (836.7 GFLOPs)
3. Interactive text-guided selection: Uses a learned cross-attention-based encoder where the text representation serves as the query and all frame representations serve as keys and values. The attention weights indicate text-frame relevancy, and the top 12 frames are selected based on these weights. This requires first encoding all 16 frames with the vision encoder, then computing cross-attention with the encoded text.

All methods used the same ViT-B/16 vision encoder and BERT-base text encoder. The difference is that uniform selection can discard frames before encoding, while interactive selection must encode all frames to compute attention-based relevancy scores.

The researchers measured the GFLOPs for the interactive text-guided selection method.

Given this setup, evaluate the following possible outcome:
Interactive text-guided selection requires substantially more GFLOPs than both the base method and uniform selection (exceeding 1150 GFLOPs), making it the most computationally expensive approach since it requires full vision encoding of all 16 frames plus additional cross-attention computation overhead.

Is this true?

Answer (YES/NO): NO